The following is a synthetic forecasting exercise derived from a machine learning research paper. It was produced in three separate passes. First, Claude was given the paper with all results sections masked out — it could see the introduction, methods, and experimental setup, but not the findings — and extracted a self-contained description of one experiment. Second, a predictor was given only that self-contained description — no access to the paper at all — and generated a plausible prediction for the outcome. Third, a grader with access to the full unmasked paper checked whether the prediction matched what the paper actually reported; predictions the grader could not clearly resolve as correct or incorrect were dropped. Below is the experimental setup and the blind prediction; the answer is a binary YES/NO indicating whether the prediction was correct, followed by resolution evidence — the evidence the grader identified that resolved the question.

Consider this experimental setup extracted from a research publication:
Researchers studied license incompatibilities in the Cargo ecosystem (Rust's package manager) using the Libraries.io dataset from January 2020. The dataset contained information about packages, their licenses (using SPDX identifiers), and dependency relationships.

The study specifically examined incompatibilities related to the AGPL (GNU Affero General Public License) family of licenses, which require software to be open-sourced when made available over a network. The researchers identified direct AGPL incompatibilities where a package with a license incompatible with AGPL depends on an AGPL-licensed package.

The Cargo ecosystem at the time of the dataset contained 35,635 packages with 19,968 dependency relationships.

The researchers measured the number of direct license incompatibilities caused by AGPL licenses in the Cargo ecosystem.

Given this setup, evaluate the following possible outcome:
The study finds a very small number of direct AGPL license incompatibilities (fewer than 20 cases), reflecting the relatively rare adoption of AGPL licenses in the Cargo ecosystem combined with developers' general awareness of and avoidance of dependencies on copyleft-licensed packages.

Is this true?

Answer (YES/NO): NO